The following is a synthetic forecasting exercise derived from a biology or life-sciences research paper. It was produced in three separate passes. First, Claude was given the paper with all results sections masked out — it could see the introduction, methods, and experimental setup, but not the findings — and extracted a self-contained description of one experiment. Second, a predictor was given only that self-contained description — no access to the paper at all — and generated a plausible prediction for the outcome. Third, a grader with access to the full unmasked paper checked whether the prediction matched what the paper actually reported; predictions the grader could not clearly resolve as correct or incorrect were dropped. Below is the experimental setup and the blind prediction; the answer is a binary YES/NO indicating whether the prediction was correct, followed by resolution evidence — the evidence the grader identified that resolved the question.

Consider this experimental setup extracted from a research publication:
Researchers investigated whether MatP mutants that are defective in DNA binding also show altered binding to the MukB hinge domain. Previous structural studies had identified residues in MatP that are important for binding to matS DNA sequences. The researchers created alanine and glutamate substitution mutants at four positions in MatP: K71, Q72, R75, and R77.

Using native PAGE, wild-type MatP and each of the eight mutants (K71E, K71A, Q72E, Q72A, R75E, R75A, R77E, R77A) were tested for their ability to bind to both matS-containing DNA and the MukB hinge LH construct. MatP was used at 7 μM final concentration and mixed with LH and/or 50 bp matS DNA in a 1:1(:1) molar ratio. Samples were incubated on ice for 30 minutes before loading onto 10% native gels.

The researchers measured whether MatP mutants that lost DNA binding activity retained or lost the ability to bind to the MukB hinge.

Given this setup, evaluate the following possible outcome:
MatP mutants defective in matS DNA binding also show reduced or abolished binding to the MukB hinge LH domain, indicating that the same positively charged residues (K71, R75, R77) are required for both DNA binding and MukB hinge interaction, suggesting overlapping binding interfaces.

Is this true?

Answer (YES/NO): YES